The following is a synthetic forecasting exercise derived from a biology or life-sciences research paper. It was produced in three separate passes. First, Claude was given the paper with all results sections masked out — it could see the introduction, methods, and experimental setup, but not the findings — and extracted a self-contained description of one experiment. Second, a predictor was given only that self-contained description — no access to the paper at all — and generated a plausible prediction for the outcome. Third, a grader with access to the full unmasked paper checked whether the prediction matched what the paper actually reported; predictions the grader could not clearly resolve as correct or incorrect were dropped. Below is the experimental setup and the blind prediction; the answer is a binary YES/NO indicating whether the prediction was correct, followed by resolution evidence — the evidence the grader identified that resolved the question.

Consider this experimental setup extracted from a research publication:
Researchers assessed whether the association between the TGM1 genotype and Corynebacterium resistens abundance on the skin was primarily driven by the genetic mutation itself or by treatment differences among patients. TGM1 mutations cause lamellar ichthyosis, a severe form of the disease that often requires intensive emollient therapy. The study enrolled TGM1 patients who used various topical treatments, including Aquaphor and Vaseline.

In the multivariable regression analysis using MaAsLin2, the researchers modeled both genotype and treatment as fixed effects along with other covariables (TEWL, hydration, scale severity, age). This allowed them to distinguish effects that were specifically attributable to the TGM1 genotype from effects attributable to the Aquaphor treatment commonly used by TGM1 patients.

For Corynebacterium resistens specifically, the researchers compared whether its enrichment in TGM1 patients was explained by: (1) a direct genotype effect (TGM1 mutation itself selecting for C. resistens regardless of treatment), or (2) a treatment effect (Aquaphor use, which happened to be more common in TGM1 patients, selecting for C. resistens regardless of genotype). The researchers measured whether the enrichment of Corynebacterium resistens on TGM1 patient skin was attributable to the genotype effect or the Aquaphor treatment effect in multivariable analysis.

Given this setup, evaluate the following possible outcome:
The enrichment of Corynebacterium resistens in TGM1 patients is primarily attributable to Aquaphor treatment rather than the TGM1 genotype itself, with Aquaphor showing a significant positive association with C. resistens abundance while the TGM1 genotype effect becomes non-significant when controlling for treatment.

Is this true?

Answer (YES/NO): NO